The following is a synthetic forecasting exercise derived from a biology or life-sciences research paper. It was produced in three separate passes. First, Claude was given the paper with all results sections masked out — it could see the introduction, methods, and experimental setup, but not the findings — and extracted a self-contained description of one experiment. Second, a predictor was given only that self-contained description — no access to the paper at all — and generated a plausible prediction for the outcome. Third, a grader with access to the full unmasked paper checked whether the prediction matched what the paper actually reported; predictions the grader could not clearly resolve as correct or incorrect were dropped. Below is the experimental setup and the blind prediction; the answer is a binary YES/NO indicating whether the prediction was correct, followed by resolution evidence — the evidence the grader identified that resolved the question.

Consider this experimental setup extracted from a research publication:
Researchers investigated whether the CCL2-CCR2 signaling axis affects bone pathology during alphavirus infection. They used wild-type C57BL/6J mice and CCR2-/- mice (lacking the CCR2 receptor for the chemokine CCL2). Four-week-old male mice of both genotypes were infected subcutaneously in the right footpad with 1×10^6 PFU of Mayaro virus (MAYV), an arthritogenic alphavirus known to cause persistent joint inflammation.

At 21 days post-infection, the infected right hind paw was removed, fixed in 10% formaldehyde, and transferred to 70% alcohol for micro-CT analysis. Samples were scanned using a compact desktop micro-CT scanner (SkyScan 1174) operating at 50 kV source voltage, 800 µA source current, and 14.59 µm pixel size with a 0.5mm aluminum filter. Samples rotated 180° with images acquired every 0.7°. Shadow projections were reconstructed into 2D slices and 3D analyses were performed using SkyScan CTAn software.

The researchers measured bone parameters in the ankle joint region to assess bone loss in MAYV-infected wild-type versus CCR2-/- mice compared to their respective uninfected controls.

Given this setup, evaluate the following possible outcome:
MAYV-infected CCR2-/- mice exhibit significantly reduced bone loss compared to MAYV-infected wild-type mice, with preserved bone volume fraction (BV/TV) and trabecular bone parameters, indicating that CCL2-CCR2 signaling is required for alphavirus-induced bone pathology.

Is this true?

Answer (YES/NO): YES